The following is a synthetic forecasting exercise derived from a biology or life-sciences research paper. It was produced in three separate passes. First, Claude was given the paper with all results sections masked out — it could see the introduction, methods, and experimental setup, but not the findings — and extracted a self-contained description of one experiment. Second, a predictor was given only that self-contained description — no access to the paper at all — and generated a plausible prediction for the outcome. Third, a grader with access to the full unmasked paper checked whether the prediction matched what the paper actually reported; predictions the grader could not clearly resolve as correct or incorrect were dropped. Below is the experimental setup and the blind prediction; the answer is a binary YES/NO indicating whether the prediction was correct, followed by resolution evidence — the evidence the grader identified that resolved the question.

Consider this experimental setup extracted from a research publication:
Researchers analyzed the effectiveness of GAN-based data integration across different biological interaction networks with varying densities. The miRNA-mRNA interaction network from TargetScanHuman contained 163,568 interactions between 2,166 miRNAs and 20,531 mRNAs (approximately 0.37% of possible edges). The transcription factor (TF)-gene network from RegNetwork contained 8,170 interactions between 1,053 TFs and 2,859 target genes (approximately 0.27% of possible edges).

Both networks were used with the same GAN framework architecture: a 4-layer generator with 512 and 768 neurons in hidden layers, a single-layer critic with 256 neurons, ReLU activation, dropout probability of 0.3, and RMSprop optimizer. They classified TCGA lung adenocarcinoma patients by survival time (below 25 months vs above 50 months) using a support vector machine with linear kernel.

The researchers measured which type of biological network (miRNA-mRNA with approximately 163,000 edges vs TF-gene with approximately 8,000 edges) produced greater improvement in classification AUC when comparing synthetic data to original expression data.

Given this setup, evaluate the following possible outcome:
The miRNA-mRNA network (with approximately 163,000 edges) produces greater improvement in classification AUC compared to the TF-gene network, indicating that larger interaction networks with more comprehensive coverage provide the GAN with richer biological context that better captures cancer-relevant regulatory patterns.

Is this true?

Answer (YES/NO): NO